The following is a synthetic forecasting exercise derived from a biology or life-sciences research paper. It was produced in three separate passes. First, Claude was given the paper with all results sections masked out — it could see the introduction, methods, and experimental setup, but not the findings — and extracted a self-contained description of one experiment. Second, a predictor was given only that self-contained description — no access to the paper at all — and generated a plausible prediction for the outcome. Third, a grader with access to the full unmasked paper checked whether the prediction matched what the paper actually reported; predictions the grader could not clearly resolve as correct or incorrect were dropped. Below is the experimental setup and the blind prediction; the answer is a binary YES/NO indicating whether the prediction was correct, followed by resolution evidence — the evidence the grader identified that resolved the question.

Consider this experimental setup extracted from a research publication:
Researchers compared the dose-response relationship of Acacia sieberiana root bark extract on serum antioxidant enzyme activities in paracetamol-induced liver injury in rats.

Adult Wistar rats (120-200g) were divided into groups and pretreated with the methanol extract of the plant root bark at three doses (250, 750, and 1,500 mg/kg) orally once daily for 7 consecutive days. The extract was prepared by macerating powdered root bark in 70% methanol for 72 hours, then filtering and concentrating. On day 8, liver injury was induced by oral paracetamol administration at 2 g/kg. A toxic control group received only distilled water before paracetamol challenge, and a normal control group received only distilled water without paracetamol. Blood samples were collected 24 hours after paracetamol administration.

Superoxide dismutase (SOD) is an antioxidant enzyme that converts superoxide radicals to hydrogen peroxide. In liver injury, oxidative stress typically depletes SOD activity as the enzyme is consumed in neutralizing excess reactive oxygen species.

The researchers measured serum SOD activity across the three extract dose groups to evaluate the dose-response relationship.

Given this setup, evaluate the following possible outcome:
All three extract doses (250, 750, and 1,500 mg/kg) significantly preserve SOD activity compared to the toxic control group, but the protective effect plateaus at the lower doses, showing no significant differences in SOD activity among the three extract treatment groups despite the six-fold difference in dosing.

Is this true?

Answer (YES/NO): NO